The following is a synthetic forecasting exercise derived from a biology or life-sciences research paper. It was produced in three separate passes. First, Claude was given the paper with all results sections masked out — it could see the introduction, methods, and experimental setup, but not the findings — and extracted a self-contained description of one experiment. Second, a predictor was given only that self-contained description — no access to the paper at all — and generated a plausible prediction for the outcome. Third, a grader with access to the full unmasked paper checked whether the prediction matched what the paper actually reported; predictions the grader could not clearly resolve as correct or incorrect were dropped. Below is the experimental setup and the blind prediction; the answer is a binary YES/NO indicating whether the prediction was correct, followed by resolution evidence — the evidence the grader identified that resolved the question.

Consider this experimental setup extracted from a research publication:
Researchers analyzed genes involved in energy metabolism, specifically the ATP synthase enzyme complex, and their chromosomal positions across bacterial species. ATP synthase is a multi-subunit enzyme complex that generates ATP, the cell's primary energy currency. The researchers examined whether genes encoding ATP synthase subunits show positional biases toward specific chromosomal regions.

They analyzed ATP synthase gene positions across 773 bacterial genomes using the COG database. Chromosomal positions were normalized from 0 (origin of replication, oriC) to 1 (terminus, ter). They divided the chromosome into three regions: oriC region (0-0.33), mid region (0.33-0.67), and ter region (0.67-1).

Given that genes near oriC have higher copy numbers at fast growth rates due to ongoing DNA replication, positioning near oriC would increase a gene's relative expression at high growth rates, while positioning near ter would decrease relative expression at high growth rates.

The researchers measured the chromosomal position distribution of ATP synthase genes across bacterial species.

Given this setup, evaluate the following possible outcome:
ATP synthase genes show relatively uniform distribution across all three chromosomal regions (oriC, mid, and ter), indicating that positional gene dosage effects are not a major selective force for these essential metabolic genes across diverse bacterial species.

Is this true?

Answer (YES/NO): NO